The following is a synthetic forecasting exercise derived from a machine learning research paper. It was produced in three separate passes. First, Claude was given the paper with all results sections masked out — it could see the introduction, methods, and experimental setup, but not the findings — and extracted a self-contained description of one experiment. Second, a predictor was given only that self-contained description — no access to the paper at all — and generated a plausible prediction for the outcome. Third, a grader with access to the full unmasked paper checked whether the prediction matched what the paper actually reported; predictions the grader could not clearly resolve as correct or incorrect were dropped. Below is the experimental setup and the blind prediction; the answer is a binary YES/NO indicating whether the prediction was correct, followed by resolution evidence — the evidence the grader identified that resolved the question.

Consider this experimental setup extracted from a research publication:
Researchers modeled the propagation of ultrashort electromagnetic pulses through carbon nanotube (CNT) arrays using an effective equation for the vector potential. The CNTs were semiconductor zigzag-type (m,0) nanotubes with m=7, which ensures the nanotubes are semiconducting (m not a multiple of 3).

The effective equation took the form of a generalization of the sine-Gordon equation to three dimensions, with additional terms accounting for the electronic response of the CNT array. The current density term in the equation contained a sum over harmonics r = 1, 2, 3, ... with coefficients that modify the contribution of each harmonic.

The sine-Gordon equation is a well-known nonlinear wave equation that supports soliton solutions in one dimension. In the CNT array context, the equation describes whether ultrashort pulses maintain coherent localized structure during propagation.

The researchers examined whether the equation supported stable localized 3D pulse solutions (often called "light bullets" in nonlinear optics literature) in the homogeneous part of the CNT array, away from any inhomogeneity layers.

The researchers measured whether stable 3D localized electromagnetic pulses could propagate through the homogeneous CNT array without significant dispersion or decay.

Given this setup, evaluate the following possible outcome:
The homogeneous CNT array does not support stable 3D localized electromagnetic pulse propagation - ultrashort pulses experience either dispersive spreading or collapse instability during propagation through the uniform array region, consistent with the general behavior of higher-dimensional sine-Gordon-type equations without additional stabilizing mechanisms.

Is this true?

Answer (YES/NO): NO